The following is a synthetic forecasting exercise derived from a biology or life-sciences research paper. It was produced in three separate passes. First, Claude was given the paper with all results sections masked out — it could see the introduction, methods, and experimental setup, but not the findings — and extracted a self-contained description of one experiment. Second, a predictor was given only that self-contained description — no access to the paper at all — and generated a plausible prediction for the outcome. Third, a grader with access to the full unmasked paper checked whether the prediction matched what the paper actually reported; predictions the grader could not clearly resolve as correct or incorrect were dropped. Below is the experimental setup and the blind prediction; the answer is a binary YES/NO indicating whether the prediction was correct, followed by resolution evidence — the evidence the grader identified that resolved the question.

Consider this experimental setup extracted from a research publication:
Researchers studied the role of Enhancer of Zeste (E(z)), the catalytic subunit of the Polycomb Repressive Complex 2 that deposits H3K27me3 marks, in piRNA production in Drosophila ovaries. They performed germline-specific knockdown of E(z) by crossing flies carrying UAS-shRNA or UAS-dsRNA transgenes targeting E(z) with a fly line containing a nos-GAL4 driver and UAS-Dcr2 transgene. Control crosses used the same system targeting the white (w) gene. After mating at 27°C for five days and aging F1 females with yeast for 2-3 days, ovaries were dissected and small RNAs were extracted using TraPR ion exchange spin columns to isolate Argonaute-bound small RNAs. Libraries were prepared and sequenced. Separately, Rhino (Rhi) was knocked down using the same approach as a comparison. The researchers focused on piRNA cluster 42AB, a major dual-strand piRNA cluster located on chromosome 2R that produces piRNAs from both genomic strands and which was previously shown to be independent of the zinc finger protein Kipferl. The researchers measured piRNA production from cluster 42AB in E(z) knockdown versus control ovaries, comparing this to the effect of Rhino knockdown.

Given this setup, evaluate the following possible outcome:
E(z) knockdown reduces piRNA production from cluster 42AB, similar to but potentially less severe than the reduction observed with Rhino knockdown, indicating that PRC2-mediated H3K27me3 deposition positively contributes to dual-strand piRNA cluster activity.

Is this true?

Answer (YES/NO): YES